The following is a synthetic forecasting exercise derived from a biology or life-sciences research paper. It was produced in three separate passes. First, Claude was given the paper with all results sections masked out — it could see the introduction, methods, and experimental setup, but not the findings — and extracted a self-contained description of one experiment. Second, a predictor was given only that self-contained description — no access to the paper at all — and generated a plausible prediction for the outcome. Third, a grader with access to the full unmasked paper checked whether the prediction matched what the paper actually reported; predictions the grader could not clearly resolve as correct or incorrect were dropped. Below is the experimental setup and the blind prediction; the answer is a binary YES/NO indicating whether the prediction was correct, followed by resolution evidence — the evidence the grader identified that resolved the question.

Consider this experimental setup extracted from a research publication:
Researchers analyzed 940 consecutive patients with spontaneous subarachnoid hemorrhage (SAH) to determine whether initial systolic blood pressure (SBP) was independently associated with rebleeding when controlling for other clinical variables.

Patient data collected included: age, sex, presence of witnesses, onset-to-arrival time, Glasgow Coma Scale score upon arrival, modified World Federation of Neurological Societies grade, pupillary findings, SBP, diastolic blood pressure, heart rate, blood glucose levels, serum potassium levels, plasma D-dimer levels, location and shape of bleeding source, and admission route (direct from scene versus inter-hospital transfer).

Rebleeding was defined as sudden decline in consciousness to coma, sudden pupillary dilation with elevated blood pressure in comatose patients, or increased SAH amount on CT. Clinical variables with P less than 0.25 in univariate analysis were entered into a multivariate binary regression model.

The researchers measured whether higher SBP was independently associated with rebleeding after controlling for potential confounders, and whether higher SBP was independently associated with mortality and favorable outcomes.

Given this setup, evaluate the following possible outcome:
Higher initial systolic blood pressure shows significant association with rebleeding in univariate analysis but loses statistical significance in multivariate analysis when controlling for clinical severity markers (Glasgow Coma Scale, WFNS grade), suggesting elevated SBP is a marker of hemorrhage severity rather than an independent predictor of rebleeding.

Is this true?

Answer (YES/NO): YES